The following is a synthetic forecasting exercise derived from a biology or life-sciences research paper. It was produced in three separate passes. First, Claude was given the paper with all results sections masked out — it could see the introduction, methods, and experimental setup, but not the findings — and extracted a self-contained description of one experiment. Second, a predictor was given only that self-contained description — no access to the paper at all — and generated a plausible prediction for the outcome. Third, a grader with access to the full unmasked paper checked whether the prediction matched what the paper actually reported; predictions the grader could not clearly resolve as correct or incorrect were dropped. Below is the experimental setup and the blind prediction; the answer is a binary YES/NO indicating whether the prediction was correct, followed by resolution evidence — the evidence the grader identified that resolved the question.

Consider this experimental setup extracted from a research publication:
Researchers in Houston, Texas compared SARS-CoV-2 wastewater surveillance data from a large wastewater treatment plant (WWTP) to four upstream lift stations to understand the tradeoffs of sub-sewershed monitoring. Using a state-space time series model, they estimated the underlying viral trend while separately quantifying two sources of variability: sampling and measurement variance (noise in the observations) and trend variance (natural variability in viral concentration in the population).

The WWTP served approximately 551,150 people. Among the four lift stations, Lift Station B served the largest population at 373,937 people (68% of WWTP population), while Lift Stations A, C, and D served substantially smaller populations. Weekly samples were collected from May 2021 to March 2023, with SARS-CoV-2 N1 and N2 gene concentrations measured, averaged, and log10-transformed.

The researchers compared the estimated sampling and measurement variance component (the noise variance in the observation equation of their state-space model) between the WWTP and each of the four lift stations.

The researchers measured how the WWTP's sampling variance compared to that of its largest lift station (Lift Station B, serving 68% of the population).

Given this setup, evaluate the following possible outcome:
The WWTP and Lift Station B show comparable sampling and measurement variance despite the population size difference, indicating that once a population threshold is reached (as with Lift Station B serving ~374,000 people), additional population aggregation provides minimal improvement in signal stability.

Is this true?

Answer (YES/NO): YES